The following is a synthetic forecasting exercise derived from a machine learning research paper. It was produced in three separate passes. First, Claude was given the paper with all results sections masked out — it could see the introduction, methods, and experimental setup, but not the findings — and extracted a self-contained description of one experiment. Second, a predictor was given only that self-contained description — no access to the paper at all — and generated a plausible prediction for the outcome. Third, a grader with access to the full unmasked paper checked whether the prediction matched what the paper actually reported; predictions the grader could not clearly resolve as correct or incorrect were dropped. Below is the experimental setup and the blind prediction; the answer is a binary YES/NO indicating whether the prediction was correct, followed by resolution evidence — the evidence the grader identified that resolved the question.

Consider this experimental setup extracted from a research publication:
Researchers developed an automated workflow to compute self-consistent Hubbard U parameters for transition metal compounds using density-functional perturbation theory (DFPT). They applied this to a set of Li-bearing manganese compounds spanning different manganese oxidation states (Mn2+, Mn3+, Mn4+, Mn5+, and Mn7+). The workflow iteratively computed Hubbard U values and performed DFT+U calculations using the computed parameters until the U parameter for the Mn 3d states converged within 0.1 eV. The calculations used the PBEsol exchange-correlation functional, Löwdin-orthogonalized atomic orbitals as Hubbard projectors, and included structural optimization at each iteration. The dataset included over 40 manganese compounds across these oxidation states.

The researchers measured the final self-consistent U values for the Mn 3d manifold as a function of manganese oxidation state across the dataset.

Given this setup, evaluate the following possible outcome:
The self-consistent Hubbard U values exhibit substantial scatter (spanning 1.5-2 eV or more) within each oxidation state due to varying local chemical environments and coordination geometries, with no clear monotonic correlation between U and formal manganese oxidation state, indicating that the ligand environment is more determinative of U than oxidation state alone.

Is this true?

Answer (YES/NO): NO